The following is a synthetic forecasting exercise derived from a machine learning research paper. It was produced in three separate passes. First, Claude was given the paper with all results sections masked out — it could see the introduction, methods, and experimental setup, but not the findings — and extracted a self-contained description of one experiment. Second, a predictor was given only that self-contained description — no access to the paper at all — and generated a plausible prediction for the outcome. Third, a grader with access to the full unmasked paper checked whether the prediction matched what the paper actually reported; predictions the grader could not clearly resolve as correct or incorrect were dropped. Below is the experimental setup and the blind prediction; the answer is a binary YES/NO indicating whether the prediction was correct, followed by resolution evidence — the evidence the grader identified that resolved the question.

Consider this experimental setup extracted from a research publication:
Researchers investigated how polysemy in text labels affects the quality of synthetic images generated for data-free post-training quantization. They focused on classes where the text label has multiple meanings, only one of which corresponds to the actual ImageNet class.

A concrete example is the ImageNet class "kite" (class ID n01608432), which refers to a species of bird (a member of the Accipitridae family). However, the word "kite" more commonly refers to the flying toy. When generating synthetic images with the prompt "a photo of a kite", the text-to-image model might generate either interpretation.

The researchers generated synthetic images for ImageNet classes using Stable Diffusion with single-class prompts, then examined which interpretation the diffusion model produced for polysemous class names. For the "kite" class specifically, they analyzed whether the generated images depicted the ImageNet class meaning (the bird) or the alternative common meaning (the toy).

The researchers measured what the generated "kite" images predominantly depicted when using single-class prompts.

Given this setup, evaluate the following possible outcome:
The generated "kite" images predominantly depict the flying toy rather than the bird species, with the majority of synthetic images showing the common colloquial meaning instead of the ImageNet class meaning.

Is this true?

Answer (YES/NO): YES